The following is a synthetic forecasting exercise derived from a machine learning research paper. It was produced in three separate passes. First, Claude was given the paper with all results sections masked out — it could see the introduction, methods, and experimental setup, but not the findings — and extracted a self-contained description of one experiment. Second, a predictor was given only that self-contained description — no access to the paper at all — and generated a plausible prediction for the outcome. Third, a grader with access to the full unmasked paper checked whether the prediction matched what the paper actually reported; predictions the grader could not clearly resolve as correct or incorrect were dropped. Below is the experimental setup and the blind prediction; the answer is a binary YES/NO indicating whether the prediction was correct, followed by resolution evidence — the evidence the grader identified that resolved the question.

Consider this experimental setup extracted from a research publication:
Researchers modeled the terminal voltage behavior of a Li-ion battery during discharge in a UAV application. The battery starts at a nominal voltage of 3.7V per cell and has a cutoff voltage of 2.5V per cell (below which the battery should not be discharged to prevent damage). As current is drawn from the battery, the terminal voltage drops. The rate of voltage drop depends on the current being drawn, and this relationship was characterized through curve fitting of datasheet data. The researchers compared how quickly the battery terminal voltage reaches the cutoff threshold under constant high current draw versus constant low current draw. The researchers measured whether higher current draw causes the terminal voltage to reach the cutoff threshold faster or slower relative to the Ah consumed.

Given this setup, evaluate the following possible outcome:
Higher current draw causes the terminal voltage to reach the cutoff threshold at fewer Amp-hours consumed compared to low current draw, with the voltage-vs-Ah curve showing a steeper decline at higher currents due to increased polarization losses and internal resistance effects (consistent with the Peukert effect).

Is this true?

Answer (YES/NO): YES